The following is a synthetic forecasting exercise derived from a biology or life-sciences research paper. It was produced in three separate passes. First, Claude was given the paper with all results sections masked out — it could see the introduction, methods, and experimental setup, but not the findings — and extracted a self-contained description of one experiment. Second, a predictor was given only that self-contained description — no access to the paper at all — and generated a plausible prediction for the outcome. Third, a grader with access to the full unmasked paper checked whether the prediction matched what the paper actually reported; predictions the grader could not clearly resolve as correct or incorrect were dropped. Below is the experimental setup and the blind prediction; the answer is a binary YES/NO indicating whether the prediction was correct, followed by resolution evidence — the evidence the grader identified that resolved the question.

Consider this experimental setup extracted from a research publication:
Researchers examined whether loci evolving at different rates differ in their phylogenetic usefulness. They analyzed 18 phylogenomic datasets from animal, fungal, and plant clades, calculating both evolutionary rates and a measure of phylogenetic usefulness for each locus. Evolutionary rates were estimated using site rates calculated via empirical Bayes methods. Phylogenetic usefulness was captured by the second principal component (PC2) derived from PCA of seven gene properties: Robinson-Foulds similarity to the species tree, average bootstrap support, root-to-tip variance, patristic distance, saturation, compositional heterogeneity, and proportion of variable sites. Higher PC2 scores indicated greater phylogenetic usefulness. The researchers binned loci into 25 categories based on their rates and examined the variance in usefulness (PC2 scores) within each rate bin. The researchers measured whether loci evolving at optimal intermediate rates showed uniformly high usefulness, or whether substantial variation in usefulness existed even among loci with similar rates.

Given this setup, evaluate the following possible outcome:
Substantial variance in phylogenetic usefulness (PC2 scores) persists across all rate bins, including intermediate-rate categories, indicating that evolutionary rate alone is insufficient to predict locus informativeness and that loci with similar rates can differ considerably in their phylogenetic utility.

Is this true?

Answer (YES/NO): YES